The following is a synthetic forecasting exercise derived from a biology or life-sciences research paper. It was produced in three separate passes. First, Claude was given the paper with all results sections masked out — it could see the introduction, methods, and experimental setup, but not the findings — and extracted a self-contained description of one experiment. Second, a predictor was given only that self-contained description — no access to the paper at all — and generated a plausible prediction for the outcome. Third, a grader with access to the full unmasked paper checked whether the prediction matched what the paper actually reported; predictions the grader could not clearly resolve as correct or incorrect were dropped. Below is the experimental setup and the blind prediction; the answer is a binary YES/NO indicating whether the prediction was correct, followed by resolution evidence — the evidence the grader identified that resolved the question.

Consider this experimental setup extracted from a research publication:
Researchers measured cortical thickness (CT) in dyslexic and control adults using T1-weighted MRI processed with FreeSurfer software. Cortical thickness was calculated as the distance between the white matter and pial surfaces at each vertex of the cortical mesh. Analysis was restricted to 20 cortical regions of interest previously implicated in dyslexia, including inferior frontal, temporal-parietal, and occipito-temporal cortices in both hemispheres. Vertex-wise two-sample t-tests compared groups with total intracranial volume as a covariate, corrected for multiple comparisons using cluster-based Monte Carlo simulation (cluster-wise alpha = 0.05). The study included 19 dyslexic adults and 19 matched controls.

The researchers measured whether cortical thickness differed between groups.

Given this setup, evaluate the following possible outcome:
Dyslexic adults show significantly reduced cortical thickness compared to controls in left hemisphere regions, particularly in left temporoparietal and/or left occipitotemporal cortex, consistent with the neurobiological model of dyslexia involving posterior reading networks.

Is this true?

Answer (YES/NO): NO